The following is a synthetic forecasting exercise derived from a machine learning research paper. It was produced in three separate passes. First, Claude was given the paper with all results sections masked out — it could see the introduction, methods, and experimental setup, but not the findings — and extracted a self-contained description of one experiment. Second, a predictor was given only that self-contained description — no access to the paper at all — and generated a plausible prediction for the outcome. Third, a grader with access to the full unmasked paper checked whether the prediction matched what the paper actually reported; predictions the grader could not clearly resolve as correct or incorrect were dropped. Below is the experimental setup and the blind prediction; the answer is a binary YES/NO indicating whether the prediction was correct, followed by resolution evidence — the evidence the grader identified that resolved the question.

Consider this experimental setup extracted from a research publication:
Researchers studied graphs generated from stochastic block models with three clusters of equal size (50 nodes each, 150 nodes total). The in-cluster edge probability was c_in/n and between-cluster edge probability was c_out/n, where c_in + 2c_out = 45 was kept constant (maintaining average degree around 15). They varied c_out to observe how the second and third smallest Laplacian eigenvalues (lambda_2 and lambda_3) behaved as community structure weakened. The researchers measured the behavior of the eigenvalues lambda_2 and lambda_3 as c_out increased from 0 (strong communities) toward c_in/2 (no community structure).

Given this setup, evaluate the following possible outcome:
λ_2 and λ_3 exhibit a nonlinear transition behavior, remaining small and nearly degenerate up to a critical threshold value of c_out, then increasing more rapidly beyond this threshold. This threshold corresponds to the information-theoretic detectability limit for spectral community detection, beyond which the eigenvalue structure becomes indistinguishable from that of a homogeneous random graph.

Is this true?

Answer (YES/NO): NO